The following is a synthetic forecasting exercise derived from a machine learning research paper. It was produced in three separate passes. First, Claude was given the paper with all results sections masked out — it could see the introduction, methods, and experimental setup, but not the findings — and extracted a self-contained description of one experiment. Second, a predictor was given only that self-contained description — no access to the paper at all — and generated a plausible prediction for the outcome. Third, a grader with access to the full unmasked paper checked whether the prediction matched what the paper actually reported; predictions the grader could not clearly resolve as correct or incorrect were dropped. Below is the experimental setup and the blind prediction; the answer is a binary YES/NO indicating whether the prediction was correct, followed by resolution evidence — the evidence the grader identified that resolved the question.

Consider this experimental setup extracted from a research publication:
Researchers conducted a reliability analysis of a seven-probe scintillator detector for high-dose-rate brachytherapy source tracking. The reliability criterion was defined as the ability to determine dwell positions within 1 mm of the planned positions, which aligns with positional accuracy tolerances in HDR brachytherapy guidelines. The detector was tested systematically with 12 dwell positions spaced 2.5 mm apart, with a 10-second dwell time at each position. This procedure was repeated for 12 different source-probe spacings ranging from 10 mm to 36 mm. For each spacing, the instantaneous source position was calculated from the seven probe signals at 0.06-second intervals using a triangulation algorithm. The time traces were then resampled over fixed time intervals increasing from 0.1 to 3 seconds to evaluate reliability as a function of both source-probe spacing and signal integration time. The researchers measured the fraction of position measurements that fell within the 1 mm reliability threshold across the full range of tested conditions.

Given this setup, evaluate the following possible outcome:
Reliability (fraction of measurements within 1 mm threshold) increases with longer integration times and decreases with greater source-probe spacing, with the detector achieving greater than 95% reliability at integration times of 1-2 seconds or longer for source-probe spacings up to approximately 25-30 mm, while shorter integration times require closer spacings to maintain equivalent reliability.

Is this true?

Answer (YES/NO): YES